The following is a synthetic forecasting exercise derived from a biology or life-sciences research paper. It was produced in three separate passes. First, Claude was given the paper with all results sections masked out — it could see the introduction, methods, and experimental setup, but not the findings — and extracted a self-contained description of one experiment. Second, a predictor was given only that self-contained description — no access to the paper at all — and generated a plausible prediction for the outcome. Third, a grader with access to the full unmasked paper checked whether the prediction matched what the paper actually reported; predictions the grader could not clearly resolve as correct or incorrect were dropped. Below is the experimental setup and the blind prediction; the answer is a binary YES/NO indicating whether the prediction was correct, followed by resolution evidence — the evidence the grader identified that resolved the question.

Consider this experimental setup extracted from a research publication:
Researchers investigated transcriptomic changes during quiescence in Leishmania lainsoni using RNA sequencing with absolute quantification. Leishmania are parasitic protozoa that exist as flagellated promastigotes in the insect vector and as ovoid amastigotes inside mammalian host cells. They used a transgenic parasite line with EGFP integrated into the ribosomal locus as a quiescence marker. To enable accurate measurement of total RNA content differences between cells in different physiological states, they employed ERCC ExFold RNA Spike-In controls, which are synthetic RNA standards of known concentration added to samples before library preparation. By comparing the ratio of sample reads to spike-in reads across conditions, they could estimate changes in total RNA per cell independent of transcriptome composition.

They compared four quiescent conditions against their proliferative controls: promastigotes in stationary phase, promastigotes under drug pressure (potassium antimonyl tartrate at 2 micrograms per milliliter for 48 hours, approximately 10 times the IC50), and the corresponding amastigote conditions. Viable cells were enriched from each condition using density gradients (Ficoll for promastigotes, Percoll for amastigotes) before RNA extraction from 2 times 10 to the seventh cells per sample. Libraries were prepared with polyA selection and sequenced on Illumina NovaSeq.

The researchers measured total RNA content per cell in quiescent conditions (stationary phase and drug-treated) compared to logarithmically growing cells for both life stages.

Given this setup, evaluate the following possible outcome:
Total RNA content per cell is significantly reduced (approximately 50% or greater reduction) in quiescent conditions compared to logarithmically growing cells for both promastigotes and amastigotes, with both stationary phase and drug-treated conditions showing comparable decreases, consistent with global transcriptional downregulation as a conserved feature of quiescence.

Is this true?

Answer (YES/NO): NO